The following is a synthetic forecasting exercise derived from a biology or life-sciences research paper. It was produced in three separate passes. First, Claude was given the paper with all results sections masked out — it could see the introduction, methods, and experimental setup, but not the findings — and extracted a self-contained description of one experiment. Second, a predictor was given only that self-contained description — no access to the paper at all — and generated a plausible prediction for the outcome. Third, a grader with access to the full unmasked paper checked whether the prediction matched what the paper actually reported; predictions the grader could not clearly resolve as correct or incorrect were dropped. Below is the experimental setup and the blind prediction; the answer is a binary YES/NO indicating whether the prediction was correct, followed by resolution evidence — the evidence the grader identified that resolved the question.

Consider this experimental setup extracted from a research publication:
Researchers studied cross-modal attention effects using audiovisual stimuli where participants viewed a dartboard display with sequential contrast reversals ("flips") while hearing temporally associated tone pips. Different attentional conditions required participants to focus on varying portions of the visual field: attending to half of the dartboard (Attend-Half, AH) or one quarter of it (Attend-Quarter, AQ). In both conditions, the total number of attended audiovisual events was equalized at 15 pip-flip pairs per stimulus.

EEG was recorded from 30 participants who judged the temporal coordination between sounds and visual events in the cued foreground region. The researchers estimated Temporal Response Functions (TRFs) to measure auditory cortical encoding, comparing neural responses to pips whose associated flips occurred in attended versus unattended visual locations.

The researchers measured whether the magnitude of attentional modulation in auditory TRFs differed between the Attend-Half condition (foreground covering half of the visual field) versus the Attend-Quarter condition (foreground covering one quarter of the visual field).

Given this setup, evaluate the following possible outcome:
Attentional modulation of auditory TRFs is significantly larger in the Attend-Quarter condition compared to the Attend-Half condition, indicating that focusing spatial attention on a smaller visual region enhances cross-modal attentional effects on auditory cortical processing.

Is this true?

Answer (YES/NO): NO